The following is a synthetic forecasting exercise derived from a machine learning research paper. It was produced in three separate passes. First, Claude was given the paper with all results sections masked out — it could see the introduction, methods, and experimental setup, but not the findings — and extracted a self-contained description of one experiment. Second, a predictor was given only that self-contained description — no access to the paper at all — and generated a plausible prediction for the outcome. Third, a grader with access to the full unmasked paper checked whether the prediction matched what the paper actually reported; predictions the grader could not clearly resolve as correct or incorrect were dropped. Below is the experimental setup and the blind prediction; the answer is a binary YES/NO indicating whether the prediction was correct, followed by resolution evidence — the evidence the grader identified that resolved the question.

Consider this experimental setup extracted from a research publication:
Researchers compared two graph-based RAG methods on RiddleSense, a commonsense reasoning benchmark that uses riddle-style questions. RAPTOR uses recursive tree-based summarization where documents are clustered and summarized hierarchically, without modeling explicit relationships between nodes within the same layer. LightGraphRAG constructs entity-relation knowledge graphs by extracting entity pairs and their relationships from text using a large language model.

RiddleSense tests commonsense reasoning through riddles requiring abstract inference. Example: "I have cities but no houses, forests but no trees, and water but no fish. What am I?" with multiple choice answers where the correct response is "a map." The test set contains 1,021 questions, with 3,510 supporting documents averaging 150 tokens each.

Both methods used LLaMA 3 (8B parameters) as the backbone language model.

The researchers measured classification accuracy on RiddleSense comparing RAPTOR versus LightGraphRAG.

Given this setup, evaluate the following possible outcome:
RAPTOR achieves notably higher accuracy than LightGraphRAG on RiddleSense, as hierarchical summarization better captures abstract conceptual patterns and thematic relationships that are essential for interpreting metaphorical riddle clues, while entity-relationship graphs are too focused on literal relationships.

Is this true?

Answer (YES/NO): NO